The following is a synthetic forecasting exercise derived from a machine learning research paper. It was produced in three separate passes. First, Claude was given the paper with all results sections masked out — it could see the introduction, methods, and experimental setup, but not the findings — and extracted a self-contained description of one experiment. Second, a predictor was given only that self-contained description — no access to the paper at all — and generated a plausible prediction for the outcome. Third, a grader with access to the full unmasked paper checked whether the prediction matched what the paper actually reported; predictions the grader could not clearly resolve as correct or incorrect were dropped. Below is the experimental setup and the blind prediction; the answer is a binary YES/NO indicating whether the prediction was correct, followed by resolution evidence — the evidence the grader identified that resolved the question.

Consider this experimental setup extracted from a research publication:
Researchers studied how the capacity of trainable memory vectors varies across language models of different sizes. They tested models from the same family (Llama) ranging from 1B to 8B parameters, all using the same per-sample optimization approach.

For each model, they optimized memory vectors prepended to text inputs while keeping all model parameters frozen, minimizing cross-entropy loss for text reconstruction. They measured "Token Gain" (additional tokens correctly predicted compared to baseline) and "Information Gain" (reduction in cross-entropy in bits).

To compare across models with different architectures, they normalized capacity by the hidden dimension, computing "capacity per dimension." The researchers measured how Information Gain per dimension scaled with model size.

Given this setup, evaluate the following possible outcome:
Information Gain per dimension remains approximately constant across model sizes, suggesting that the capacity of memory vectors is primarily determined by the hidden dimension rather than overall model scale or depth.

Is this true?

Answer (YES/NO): NO